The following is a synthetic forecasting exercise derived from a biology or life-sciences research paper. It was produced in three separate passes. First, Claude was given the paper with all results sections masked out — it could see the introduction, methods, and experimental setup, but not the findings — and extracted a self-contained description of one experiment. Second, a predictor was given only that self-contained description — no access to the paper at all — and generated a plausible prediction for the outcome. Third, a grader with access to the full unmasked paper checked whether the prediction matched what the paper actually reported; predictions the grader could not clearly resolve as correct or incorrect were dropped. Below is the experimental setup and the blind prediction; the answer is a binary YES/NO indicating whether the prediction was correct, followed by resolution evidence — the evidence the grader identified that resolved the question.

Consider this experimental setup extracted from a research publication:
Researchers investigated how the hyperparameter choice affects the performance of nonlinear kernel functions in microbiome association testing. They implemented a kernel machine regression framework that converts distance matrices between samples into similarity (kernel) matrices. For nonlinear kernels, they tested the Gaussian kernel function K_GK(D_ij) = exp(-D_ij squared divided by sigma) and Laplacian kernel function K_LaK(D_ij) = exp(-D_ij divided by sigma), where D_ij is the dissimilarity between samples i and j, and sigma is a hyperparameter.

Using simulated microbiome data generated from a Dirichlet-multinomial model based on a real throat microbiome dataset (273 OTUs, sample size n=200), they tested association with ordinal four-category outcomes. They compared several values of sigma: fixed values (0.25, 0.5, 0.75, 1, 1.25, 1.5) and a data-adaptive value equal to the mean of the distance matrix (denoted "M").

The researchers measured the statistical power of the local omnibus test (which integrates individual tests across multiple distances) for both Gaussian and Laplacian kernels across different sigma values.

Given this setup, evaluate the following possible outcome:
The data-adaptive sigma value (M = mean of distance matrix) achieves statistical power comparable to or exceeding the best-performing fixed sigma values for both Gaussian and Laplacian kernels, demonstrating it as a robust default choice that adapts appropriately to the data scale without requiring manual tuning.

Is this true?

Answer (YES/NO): NO